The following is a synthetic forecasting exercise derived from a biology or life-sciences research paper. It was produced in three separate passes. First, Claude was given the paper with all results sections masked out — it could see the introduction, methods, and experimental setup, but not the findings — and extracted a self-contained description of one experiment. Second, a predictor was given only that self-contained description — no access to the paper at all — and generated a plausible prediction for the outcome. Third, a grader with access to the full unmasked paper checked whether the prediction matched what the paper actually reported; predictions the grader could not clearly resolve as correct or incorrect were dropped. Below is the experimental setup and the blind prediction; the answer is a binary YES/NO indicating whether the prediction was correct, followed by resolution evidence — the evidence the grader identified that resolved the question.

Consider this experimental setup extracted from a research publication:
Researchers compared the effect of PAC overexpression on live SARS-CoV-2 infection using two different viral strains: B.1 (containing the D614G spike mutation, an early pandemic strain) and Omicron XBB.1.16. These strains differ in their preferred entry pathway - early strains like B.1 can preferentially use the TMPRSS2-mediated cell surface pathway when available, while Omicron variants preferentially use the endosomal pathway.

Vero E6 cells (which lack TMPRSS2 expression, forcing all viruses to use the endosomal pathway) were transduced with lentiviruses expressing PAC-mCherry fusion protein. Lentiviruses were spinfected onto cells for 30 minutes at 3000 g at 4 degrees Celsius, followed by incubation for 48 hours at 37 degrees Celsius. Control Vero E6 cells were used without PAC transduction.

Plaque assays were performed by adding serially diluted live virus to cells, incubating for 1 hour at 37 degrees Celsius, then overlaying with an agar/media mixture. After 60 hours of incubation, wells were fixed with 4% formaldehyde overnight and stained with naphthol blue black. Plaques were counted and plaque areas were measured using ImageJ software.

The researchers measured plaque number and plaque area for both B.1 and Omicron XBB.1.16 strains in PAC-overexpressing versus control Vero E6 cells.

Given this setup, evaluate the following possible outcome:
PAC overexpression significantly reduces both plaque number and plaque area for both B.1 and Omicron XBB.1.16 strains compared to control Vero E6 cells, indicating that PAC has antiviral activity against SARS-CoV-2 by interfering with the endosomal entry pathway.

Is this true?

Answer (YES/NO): YES